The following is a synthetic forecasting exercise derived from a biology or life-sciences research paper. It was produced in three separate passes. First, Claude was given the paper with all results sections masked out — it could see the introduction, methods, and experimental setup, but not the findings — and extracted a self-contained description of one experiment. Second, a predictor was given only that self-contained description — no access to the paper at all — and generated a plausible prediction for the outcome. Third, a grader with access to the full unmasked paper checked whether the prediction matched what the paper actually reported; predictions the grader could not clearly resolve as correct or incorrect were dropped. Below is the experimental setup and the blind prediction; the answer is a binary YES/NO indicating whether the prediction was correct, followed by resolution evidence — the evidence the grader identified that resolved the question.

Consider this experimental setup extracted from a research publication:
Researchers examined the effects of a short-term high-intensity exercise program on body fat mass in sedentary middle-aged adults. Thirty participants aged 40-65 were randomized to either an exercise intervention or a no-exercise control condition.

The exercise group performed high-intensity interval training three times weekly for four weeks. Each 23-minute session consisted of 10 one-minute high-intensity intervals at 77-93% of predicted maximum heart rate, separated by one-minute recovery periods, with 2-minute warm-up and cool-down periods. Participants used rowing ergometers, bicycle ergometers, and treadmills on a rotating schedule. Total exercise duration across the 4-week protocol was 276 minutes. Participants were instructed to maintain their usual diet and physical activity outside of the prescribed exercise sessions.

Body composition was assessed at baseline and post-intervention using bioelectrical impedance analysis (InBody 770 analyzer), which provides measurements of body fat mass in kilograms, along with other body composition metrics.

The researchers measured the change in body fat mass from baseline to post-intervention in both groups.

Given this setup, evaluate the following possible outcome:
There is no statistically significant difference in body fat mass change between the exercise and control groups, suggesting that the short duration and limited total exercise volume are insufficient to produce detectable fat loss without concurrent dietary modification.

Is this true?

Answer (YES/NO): YES